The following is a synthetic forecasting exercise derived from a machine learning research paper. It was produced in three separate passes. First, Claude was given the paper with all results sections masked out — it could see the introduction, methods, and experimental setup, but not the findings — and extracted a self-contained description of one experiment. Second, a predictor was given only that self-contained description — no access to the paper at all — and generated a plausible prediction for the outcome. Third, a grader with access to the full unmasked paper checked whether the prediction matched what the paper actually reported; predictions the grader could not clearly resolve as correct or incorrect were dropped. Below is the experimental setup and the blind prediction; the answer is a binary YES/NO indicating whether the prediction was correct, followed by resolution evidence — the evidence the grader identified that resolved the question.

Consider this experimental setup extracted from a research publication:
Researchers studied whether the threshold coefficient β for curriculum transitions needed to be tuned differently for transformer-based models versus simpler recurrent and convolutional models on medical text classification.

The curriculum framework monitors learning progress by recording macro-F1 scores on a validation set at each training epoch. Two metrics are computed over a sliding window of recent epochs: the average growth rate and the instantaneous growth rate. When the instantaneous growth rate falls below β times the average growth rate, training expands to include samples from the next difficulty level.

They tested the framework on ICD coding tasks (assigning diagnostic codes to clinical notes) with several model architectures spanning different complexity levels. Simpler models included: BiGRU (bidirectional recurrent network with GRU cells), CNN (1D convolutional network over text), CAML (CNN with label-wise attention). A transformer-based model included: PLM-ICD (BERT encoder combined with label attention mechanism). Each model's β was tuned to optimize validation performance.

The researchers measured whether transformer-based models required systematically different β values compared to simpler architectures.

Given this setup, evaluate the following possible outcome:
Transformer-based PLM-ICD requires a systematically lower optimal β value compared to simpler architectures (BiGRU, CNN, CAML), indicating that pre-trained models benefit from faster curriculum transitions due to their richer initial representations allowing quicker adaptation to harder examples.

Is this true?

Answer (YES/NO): NO